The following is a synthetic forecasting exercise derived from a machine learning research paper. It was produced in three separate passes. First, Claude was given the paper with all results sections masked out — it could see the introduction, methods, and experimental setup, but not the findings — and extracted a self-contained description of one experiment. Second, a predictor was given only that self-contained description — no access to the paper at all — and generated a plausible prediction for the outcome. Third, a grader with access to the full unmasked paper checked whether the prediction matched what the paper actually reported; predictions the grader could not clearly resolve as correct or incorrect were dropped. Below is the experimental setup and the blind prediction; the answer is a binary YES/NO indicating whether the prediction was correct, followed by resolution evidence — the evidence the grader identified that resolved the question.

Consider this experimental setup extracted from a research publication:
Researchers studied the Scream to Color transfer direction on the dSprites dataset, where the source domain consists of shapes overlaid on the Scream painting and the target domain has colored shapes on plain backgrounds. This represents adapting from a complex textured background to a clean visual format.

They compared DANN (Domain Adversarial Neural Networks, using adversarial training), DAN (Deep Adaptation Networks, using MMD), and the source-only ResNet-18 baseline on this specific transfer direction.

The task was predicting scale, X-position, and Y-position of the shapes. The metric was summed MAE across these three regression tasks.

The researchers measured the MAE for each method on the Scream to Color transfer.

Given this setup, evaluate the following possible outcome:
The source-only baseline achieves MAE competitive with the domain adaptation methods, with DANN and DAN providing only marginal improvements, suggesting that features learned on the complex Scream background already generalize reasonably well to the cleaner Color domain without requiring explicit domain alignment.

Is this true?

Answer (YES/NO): NO